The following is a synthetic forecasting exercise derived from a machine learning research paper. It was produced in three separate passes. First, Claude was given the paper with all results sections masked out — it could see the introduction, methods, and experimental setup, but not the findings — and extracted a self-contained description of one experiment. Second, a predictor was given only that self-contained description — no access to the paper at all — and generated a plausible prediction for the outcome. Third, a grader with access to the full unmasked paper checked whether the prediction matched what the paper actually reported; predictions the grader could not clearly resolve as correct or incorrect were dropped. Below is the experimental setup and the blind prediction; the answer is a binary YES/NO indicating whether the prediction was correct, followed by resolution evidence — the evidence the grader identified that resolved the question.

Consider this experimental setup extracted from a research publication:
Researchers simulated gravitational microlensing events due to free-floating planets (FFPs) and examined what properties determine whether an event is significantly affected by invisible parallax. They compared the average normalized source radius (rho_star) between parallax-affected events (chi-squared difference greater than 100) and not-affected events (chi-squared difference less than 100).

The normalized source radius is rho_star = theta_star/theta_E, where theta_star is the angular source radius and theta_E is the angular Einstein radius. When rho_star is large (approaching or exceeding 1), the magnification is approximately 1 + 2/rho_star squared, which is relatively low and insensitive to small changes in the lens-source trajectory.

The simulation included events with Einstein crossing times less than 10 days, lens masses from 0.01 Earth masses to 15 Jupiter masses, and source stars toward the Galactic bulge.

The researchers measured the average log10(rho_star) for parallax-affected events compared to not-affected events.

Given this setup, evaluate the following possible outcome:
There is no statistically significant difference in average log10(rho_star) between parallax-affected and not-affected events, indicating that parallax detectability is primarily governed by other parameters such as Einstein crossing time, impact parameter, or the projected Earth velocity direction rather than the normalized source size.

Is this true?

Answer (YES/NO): NO